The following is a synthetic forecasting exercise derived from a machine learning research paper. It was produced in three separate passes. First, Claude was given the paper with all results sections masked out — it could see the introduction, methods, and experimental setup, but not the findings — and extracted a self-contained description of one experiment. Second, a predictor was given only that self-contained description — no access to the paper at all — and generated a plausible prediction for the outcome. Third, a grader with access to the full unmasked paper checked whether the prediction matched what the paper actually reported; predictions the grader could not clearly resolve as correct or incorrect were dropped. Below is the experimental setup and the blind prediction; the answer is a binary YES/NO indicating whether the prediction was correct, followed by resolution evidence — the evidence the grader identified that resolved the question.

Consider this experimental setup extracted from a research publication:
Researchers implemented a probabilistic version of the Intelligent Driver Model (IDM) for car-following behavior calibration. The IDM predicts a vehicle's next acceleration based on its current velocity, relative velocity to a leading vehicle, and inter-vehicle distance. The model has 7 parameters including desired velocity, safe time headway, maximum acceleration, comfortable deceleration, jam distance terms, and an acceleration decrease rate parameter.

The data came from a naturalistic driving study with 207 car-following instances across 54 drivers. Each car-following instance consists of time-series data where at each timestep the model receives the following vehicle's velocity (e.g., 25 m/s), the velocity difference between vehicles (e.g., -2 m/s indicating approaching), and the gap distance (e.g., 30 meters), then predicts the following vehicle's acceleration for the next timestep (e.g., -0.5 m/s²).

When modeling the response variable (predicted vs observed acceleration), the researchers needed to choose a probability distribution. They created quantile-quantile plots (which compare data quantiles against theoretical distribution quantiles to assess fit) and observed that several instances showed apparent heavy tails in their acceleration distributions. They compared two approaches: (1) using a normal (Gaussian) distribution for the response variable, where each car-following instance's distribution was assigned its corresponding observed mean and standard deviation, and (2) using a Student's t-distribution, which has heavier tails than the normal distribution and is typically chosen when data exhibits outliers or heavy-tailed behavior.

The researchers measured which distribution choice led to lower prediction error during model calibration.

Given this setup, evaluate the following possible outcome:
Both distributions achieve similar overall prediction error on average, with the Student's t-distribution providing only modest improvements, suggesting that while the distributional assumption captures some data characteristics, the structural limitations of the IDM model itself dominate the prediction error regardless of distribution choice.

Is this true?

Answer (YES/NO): NO